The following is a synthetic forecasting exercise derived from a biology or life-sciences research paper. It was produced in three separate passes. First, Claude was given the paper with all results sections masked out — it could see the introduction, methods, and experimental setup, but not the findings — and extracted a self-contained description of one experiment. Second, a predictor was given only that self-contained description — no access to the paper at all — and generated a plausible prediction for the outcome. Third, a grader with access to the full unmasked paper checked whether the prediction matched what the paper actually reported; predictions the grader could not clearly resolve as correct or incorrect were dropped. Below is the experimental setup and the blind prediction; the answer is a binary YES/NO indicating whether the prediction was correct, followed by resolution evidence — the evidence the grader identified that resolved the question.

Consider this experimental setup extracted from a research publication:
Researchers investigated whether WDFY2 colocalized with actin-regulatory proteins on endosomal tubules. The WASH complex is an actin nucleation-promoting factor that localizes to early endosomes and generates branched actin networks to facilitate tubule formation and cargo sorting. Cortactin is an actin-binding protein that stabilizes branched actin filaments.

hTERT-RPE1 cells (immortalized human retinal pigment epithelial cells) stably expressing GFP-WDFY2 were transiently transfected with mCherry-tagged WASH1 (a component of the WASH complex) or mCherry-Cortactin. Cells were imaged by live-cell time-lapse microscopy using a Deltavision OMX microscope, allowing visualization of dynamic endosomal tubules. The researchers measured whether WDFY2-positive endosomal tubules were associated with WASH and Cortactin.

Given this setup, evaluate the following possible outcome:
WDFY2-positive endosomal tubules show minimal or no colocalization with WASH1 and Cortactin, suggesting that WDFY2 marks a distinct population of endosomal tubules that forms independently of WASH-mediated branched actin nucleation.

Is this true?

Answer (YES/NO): NO